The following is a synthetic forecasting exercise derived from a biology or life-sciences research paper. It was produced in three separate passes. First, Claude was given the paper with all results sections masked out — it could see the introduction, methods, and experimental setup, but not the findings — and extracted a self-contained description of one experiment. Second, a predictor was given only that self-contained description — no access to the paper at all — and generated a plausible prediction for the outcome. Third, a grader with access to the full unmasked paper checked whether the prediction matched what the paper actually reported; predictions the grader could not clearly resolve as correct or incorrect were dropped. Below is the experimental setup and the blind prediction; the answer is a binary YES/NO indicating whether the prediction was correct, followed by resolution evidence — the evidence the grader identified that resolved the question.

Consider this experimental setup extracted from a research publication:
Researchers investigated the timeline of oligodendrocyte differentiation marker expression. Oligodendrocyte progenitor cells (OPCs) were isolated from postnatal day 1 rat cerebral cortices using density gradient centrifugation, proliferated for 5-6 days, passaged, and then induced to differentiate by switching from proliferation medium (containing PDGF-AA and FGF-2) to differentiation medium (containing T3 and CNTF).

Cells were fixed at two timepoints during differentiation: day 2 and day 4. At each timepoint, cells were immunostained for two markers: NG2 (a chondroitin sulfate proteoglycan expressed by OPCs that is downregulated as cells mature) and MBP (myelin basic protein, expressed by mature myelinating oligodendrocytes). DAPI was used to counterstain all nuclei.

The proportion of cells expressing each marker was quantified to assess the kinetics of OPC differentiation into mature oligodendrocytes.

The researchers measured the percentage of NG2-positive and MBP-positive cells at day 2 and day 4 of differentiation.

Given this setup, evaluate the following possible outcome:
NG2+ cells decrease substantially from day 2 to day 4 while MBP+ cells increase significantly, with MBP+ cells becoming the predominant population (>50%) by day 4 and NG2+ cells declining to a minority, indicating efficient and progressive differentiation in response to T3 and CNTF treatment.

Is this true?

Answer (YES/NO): NO